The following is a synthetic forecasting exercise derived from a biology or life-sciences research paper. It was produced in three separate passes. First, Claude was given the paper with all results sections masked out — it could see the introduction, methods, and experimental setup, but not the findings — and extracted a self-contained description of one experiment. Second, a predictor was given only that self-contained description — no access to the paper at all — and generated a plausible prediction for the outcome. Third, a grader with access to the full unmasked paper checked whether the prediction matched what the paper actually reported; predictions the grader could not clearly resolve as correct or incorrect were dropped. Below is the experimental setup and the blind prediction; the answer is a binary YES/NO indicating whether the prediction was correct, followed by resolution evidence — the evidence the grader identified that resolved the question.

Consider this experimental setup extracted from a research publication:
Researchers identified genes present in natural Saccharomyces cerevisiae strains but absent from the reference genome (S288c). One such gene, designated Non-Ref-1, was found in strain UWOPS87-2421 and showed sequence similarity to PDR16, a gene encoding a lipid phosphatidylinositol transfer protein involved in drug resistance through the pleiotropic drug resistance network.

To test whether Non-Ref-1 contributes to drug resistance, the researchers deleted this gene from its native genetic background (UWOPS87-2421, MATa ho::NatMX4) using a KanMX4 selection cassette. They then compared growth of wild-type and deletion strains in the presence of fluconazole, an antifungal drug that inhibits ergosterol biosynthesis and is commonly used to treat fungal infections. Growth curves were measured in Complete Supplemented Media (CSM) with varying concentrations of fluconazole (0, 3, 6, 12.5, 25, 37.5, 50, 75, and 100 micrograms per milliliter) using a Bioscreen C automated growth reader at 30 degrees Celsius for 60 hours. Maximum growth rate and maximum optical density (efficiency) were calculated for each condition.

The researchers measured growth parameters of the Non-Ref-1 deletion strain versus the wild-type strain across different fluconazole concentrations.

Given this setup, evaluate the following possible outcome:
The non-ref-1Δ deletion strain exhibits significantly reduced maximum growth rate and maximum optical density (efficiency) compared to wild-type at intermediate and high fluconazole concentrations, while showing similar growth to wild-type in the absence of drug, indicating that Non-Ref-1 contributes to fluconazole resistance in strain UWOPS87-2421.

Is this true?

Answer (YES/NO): NO